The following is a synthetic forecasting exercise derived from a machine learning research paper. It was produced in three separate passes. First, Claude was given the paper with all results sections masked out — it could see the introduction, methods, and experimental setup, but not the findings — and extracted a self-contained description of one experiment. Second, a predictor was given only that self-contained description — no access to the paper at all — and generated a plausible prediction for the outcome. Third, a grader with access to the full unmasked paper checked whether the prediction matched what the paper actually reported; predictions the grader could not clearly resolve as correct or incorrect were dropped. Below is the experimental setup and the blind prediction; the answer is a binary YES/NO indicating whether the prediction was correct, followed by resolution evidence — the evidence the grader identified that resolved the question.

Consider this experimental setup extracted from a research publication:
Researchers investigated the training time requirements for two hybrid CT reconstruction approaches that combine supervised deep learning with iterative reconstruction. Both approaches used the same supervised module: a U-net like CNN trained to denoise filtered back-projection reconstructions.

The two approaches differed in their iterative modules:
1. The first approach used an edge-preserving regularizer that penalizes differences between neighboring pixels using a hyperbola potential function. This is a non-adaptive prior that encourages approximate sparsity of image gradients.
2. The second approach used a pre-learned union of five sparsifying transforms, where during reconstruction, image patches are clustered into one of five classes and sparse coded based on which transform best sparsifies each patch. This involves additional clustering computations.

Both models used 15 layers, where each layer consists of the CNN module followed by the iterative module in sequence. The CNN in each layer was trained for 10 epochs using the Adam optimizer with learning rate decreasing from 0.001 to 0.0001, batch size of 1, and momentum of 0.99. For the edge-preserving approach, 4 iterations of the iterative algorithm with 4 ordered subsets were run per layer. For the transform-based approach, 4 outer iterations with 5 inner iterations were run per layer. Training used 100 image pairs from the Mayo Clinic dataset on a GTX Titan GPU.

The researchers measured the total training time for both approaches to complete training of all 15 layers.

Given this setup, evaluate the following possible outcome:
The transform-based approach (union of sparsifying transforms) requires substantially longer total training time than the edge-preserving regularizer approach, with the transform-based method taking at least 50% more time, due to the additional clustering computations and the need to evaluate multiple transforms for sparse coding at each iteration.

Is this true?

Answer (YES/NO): YES